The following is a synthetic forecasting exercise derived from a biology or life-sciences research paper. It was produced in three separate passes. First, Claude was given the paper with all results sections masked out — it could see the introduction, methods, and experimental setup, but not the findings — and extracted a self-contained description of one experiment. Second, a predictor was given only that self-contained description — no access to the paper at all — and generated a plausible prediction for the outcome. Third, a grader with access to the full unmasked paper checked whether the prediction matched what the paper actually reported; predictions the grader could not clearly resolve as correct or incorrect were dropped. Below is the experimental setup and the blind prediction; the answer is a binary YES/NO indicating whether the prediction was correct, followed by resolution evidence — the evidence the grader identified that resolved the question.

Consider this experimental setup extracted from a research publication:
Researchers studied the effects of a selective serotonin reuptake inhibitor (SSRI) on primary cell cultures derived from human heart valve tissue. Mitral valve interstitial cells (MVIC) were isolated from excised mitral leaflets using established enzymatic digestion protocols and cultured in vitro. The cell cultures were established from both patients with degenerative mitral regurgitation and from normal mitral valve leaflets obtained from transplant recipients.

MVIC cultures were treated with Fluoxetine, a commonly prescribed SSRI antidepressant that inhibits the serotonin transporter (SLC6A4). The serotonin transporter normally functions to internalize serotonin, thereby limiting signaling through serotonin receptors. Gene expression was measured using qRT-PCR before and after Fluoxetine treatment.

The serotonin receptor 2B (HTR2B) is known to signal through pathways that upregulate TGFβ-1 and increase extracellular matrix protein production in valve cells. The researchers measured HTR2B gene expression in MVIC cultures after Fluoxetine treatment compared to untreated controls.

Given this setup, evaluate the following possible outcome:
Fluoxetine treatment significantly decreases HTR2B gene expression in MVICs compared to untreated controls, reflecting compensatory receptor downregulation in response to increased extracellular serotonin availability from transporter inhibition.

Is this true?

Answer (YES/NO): NO